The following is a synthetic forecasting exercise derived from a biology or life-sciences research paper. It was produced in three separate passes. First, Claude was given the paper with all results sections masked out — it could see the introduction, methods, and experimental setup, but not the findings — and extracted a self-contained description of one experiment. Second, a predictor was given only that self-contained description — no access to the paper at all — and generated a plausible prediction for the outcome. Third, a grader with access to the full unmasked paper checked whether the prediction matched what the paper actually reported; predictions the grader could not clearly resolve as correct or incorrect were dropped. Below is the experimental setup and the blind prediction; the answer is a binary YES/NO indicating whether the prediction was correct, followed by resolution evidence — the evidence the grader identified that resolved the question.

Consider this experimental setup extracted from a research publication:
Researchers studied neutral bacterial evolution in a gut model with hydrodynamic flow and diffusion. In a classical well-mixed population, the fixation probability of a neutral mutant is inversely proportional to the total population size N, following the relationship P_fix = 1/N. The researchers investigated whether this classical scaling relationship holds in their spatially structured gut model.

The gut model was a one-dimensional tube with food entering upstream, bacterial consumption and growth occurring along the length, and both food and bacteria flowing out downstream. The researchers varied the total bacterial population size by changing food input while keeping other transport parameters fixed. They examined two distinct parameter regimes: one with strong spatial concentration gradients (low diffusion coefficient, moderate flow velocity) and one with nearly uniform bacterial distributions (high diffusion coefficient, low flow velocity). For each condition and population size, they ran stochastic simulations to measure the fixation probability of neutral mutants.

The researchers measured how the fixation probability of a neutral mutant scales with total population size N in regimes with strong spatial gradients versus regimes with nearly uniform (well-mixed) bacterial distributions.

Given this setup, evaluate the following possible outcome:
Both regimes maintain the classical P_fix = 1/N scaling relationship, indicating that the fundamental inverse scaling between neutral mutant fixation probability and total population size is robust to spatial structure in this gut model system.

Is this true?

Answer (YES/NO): NO